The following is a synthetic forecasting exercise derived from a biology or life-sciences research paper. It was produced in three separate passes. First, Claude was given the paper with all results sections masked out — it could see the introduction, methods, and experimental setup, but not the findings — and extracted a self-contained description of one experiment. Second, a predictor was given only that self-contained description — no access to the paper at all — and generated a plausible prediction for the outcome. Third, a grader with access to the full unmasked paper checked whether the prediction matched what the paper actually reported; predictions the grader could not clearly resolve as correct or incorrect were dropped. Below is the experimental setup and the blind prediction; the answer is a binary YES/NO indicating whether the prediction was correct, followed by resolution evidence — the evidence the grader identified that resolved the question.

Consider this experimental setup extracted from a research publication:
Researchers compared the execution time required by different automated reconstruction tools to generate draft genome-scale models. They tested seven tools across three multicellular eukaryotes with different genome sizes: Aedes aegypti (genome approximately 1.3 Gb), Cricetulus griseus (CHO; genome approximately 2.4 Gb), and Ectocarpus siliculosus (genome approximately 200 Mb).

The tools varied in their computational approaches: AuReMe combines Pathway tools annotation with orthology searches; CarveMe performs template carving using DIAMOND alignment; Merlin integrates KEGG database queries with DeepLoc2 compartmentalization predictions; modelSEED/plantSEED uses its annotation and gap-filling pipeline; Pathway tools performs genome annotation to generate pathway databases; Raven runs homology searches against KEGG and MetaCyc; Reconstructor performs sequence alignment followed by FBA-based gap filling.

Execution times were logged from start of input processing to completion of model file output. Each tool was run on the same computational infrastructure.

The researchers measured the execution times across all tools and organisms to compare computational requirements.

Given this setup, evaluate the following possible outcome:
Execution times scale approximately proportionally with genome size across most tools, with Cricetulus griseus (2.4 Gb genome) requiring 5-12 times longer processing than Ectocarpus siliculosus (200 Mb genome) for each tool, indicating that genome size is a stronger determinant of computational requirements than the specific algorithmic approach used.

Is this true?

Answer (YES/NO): NO